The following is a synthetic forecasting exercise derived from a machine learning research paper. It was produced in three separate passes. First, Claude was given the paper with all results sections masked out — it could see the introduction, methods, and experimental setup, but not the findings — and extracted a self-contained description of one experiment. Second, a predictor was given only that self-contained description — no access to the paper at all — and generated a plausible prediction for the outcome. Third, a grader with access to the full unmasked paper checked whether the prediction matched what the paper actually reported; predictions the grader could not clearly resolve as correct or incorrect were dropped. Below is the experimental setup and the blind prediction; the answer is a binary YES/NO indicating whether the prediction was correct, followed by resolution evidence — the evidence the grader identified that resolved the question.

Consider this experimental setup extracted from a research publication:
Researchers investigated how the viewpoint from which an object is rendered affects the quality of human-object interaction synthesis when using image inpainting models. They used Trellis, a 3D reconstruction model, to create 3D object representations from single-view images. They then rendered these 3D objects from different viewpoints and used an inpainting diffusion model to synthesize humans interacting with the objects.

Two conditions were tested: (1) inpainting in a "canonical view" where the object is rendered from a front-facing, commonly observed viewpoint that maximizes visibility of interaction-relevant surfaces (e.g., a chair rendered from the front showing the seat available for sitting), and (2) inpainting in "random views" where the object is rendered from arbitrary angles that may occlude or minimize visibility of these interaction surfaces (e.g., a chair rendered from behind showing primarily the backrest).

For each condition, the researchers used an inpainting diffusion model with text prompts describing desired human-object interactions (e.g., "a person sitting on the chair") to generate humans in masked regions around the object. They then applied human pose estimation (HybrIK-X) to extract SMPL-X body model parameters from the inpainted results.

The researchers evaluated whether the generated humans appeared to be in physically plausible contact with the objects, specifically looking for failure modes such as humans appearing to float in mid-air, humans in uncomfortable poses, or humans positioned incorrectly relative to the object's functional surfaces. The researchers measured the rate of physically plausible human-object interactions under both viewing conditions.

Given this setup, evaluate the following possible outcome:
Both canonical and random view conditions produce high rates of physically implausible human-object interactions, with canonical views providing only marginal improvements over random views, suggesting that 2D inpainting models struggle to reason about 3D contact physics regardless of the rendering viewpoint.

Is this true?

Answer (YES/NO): NO